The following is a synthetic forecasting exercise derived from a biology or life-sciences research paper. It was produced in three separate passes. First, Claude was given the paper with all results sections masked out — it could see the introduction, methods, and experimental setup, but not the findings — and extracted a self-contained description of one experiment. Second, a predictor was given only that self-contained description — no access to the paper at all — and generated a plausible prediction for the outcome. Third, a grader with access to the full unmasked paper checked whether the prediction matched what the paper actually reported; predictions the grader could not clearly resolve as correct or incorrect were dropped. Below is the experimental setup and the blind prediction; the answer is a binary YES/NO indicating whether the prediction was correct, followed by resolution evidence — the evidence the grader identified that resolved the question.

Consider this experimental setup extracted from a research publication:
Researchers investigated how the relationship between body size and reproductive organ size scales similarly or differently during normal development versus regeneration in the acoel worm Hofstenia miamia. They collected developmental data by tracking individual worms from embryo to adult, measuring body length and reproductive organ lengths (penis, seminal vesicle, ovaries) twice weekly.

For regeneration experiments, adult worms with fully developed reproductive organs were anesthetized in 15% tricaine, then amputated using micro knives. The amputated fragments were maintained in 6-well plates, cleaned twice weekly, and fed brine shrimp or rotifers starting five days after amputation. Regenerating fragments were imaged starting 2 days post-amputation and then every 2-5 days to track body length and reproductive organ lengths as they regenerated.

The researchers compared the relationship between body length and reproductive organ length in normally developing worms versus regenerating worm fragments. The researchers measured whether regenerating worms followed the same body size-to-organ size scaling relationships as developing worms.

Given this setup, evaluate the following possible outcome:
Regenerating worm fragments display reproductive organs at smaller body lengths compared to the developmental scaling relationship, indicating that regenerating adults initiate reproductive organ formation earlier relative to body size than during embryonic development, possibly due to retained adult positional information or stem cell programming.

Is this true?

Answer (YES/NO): NO